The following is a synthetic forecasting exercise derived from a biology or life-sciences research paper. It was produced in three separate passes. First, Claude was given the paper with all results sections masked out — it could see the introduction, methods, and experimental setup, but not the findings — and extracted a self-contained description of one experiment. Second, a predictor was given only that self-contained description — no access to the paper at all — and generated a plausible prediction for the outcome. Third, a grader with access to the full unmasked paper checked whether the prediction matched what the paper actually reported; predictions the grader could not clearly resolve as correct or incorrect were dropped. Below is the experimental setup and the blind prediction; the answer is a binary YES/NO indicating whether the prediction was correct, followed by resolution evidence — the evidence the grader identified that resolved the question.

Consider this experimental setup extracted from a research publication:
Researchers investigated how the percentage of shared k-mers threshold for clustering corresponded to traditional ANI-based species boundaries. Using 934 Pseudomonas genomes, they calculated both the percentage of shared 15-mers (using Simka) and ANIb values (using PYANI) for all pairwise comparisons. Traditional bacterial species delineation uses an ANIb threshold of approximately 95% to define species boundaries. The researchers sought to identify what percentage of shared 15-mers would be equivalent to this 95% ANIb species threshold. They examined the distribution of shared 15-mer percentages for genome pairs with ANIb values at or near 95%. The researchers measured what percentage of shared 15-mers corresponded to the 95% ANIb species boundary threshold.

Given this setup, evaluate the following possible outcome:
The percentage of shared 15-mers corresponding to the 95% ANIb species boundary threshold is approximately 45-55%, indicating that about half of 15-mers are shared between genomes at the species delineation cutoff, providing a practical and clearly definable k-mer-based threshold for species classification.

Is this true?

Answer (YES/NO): YES